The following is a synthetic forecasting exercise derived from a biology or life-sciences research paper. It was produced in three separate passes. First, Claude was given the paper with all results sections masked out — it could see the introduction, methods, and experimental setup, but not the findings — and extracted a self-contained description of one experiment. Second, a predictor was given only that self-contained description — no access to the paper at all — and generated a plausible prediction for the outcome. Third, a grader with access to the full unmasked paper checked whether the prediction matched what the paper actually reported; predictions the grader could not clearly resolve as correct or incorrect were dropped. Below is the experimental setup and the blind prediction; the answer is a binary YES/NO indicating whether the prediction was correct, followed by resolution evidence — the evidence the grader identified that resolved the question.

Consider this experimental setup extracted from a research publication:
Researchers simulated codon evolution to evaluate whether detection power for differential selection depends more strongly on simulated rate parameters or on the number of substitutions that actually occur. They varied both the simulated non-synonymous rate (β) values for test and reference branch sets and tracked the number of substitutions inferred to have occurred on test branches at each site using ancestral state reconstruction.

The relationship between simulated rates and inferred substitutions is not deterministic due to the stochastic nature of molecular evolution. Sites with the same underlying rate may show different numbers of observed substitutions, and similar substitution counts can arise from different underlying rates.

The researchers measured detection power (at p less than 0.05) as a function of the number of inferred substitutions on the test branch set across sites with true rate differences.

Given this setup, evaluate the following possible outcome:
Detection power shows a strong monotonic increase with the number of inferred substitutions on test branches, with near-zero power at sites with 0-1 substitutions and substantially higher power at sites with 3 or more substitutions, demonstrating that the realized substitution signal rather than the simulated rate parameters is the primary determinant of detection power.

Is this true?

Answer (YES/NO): NO